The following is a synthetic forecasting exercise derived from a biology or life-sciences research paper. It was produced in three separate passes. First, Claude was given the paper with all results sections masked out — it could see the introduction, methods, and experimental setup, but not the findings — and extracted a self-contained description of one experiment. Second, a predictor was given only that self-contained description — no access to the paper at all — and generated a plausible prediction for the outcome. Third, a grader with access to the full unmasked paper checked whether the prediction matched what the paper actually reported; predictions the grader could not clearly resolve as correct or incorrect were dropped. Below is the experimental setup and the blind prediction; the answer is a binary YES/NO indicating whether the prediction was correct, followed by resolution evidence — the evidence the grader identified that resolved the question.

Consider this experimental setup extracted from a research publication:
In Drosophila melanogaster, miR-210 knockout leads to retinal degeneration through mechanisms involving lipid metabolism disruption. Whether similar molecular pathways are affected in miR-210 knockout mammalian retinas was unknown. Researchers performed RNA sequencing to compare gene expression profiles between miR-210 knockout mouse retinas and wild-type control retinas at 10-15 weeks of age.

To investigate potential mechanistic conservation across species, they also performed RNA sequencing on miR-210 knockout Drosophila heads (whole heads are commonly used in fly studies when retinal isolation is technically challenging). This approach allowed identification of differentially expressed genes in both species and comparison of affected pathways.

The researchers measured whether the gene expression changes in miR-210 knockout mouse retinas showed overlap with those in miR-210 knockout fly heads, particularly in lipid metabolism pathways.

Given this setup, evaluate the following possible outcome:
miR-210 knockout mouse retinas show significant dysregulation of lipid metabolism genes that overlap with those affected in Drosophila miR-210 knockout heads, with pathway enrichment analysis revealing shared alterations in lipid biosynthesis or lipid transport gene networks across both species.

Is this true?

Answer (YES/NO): NO